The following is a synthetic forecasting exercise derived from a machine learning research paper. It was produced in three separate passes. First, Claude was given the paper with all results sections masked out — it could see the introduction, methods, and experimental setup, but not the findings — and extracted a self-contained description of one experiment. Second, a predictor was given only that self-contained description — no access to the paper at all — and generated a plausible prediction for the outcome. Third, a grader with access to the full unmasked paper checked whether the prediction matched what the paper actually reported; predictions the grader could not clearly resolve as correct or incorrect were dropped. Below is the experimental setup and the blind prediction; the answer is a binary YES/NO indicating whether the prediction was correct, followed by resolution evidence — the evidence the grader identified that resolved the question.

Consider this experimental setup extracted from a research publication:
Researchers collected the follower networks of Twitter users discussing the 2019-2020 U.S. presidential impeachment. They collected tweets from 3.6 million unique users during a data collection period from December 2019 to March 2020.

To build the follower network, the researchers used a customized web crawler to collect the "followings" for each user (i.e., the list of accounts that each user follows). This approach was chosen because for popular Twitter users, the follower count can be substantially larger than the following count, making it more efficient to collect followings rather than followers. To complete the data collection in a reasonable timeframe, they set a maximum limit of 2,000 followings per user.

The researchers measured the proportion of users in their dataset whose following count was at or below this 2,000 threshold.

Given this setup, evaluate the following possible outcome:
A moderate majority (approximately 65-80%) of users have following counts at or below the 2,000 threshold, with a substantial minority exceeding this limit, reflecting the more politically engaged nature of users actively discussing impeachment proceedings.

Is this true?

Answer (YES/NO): NO